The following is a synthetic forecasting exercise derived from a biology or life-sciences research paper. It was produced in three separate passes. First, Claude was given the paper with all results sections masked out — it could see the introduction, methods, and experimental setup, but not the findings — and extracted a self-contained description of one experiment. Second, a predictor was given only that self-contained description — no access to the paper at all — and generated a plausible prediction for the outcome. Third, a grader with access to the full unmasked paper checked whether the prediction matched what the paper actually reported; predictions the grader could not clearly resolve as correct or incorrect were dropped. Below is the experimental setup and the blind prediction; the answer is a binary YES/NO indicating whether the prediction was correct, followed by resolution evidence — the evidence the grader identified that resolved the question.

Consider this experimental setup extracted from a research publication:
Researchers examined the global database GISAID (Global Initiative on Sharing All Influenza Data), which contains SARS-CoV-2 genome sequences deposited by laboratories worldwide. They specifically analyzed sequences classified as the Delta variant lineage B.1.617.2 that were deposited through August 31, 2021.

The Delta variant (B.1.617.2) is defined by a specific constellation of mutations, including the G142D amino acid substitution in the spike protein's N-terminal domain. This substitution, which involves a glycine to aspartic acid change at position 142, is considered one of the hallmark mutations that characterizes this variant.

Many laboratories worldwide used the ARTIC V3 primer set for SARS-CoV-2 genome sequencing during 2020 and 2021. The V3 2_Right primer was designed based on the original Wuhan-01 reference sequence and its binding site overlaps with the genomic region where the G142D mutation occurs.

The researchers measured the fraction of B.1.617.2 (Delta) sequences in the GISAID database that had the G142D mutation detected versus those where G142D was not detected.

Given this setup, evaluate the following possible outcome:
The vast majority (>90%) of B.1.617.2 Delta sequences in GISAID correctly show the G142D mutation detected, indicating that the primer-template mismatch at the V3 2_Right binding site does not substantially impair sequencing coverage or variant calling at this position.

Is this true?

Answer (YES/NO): NO